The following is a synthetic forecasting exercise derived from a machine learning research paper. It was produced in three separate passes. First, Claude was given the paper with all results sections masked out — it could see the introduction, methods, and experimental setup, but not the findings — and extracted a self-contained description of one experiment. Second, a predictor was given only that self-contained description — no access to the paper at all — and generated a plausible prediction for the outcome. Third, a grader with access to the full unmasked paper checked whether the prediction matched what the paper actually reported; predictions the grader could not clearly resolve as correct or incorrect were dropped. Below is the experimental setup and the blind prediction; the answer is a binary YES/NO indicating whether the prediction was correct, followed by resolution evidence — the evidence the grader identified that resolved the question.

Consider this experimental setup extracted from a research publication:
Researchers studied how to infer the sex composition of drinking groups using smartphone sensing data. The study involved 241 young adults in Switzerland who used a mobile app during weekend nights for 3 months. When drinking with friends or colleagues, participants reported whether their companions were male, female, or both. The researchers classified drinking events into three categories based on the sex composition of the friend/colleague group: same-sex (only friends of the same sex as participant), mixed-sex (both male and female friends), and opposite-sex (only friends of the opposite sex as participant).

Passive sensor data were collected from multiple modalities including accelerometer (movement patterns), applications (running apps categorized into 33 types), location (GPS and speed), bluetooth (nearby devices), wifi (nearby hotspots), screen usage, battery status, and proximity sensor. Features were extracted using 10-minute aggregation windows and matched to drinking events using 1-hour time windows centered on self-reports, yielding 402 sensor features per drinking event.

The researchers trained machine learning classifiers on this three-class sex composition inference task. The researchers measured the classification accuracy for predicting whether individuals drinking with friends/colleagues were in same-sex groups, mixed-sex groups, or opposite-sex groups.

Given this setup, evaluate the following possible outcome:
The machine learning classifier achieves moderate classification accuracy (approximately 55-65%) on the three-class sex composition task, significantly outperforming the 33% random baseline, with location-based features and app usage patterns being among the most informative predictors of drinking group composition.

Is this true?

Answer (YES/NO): NO